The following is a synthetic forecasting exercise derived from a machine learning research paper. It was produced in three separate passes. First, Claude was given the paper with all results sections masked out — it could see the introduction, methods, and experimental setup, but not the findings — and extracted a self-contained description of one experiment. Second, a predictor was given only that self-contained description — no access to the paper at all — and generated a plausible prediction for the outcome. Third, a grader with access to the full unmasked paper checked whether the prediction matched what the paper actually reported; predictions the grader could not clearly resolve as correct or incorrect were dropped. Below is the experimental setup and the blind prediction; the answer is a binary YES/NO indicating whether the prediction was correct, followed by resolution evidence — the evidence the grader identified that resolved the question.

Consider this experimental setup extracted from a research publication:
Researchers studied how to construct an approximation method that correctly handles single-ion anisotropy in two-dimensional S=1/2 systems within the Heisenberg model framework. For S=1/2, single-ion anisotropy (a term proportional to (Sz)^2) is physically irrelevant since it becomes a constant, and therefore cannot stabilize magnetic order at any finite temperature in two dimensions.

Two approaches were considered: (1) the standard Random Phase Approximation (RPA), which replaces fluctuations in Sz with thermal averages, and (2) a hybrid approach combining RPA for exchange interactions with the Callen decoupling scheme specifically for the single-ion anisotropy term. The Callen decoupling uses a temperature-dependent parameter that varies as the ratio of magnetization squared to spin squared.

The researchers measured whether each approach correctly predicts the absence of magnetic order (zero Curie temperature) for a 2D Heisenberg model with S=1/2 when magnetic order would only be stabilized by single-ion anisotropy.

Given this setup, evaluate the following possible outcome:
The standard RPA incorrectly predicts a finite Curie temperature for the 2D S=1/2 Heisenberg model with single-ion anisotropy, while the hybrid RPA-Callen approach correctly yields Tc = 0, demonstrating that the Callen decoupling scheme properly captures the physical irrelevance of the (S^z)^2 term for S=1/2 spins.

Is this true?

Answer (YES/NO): YES